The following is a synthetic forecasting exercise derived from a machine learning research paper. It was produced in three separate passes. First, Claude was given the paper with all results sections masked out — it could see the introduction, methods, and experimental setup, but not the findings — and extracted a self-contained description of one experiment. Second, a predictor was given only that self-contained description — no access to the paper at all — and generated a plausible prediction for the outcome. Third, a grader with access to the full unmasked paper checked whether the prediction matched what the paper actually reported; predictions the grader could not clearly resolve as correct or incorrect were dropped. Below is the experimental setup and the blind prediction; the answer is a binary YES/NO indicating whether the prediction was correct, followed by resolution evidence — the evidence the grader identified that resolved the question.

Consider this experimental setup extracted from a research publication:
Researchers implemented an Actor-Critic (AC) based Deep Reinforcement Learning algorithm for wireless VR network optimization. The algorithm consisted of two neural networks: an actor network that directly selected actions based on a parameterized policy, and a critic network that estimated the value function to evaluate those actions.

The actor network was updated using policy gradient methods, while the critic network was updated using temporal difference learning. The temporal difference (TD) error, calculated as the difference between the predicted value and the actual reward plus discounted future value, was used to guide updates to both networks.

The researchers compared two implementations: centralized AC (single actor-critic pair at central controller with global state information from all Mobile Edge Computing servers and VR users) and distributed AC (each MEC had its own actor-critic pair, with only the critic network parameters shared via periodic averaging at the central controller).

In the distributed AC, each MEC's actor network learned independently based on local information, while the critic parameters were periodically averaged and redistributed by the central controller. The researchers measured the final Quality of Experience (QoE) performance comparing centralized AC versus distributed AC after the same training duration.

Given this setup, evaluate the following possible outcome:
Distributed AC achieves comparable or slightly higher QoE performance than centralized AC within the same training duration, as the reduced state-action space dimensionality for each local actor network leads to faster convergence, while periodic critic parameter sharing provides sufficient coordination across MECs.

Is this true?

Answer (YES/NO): NO